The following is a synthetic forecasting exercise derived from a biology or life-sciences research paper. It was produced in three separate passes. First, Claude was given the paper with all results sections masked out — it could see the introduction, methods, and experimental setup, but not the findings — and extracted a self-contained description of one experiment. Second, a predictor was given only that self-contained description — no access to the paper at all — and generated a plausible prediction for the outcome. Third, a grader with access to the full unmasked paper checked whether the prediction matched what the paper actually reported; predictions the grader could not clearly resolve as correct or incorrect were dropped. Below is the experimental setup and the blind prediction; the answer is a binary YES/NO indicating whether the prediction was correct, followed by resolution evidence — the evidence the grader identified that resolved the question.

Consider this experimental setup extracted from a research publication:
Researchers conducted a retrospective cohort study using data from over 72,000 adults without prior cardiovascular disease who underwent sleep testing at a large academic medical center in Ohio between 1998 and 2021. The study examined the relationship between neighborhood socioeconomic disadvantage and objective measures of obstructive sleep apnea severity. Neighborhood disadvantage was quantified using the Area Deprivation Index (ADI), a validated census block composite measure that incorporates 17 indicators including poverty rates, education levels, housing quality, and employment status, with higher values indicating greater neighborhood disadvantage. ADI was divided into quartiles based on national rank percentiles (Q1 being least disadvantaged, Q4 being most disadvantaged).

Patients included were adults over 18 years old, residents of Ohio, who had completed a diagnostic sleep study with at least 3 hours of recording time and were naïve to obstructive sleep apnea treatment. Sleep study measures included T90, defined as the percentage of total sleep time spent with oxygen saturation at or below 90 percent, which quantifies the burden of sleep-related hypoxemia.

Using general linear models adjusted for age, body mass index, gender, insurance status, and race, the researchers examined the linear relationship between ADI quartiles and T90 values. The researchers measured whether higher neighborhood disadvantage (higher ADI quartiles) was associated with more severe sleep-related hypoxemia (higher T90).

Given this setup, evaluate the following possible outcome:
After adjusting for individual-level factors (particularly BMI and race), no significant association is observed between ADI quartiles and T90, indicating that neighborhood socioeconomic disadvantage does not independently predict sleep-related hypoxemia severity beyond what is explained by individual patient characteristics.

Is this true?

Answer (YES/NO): NO